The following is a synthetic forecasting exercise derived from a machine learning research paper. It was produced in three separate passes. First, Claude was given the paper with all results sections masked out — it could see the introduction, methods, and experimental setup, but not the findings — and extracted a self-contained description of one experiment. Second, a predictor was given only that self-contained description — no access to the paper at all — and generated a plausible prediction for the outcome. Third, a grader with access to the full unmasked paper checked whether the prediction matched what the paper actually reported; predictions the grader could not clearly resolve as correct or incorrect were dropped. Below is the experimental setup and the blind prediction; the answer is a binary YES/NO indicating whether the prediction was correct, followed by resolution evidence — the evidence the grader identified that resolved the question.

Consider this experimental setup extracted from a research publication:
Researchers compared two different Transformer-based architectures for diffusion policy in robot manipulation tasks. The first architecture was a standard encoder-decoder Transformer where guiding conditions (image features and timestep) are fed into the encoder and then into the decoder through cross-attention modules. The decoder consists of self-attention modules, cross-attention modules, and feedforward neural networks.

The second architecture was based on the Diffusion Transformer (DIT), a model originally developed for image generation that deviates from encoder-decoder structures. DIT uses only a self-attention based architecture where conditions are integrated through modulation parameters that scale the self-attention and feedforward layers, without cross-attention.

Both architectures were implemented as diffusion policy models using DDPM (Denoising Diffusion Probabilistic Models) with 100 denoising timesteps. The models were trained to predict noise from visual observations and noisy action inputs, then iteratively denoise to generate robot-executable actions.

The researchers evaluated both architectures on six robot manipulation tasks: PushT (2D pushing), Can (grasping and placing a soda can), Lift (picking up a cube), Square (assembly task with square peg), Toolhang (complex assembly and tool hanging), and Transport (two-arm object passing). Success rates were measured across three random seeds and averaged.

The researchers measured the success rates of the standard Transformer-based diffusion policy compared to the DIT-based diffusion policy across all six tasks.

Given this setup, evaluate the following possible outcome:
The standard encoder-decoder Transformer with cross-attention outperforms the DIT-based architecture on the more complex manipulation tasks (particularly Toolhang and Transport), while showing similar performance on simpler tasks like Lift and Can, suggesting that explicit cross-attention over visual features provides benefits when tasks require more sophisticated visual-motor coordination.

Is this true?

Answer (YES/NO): NO